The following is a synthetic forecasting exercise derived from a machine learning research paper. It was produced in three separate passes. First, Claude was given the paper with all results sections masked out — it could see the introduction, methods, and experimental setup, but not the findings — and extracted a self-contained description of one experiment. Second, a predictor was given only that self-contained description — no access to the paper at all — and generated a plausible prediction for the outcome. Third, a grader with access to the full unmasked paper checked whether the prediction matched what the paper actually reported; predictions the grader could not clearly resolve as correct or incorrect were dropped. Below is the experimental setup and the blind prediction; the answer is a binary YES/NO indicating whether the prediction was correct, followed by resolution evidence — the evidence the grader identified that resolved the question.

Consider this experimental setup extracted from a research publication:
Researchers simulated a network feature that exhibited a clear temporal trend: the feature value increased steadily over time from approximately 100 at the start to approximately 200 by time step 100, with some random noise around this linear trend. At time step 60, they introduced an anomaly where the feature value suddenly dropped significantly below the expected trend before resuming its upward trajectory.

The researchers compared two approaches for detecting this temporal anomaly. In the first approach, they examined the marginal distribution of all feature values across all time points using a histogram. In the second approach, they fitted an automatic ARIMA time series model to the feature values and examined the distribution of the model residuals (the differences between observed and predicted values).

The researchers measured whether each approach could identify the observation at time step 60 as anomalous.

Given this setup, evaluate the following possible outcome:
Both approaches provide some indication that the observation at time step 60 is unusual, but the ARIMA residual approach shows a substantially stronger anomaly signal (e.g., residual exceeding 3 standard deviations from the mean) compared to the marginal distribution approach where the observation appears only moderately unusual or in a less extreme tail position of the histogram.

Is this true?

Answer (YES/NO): NO